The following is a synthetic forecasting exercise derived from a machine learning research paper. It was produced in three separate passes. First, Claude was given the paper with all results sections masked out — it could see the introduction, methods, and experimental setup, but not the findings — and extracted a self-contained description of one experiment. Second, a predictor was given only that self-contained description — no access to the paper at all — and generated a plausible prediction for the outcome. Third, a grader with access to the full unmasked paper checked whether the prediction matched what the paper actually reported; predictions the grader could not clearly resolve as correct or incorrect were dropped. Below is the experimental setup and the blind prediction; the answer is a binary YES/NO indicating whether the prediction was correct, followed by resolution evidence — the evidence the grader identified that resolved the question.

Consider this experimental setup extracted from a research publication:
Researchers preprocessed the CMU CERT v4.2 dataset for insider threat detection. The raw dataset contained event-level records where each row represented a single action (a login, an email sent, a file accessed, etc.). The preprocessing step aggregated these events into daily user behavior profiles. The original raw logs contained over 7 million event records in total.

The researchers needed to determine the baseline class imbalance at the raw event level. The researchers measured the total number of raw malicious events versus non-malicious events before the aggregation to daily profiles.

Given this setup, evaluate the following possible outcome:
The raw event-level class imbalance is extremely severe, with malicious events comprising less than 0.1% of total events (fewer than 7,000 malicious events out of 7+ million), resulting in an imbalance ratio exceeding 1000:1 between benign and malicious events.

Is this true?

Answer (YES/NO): NO